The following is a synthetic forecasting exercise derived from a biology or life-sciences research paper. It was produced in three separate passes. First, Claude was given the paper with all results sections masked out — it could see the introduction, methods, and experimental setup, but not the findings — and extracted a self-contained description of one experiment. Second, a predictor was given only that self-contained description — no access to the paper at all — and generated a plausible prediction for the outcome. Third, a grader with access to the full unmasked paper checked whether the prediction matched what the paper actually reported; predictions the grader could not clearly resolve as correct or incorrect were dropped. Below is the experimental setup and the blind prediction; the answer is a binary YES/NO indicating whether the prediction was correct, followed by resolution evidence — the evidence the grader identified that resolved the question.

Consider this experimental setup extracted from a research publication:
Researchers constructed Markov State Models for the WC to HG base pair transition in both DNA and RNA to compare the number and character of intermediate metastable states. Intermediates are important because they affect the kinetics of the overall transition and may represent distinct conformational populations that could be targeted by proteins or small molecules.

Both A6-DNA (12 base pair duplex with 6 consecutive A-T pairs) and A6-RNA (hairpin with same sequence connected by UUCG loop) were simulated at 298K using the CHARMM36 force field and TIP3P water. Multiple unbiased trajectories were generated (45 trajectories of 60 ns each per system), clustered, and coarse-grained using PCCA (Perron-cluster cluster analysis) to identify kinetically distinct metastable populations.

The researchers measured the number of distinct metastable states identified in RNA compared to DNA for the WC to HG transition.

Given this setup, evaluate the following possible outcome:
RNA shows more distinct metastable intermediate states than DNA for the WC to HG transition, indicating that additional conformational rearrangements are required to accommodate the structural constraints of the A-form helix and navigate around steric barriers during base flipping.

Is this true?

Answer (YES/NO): NO